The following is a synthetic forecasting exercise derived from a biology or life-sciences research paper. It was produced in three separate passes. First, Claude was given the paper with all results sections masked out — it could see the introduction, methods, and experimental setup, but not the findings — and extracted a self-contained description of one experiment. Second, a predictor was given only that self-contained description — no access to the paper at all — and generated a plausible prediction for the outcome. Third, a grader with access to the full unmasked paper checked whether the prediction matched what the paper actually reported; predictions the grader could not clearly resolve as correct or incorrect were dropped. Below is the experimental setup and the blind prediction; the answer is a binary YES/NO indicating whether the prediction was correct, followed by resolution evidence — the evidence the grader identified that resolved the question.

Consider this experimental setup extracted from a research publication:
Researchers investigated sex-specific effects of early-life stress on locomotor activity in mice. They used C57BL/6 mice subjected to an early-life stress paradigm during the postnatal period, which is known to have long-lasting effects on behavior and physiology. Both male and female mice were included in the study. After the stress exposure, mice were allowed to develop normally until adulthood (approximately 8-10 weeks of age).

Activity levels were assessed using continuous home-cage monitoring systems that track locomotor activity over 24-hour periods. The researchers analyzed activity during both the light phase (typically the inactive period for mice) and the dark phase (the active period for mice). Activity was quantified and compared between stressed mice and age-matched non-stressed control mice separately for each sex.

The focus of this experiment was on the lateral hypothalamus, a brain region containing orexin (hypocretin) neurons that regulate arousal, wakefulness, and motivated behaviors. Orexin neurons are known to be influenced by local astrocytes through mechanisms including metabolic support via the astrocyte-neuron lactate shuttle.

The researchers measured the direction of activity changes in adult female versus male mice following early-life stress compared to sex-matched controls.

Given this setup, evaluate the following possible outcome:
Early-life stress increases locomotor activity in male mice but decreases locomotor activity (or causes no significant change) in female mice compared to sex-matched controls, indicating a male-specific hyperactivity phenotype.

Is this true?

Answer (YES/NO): YES